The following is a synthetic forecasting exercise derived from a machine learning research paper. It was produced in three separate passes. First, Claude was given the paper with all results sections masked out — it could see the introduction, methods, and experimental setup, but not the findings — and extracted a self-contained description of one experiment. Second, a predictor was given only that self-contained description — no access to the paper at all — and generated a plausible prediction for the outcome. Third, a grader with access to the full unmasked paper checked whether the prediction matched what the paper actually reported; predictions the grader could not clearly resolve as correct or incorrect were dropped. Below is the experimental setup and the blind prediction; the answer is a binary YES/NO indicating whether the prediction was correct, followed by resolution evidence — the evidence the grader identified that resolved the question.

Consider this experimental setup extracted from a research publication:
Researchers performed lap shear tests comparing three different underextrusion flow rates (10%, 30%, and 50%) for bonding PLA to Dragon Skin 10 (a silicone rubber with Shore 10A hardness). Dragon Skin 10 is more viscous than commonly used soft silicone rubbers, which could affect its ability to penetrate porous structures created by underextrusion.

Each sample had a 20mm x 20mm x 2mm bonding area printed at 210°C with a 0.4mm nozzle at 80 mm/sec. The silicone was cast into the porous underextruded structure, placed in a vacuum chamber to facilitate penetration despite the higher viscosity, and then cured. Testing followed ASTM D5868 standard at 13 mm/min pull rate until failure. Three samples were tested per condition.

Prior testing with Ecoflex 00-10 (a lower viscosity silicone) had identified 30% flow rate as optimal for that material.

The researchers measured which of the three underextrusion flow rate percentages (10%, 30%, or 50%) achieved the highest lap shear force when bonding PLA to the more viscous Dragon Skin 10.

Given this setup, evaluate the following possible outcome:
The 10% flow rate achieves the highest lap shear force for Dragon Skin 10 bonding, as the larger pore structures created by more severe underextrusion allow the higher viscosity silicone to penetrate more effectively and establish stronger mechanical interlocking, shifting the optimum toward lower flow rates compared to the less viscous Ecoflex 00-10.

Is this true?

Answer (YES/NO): NO